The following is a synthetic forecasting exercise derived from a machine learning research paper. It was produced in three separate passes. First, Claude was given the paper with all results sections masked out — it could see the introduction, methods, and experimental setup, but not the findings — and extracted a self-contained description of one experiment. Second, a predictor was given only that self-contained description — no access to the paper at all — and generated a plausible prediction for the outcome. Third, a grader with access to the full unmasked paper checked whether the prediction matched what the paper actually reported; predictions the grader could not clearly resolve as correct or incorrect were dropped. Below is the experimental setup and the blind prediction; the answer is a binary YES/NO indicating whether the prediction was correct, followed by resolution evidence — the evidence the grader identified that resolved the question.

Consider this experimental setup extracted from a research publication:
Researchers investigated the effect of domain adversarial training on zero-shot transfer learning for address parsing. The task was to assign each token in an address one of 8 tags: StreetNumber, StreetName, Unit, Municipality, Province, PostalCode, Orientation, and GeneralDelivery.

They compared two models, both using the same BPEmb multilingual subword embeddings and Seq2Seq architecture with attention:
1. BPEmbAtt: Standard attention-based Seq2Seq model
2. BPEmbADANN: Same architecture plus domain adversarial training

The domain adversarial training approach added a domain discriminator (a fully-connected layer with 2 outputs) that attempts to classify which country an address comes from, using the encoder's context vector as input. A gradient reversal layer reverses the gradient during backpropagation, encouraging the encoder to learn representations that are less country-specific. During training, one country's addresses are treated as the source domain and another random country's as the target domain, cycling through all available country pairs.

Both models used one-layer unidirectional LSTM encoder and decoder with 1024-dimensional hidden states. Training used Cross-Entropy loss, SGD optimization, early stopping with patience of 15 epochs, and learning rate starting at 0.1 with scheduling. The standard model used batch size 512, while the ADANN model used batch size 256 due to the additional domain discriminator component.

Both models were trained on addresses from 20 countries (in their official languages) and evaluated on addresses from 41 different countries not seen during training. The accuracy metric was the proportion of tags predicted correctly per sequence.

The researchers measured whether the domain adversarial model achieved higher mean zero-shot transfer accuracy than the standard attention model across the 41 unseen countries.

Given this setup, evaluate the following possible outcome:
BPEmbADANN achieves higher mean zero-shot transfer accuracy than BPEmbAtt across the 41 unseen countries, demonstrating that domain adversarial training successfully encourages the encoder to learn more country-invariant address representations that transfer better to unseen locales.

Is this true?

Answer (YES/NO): NO